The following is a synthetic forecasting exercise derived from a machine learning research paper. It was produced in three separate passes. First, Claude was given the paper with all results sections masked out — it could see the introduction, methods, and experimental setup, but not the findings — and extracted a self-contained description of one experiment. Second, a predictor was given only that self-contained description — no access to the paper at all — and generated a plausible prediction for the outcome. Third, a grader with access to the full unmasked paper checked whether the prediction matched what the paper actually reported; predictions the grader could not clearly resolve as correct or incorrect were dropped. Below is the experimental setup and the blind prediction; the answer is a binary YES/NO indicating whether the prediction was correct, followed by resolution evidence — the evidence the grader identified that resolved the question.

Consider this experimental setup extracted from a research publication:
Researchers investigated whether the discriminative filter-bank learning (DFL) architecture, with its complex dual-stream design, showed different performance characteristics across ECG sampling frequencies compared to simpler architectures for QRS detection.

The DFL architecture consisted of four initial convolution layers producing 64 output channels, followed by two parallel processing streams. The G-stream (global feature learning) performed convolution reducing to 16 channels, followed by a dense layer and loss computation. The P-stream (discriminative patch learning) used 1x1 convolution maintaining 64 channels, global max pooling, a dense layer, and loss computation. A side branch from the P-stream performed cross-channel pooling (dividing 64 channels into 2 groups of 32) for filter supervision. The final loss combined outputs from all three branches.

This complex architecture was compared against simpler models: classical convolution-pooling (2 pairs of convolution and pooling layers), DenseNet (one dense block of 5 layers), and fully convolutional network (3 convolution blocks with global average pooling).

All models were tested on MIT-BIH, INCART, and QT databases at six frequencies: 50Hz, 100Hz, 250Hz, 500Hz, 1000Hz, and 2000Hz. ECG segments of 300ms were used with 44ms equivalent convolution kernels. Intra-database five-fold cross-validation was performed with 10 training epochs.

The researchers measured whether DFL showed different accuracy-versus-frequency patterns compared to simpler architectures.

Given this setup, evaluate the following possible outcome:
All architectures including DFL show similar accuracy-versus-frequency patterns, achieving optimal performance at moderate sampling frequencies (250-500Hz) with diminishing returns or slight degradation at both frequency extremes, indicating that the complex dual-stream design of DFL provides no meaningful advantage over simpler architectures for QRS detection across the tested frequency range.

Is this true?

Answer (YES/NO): NO